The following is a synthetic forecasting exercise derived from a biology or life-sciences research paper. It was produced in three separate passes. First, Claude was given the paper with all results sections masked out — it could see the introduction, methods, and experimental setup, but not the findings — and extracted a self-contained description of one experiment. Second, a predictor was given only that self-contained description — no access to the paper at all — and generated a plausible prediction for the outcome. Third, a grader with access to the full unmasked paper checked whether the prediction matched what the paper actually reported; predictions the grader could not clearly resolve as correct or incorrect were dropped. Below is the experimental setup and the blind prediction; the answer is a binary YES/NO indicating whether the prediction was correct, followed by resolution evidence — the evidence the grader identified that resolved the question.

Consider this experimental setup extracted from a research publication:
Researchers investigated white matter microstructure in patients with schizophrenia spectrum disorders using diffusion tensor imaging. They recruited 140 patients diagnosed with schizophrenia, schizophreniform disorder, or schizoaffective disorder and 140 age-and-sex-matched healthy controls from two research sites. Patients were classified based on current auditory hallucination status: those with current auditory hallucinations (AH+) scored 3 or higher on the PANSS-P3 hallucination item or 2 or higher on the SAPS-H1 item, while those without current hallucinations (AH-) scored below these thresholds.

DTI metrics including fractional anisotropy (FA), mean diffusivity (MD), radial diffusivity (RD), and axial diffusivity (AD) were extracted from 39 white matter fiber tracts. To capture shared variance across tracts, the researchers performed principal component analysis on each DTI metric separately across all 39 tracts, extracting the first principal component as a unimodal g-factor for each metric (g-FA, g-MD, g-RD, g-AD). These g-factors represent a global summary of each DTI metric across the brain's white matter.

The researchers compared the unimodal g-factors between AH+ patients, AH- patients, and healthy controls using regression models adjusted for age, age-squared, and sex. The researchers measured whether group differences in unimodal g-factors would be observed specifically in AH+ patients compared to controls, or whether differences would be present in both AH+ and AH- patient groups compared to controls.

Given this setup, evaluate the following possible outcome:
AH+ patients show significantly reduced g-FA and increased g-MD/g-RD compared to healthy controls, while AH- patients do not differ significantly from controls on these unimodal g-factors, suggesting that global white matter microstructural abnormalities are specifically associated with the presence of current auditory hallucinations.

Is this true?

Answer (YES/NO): NO